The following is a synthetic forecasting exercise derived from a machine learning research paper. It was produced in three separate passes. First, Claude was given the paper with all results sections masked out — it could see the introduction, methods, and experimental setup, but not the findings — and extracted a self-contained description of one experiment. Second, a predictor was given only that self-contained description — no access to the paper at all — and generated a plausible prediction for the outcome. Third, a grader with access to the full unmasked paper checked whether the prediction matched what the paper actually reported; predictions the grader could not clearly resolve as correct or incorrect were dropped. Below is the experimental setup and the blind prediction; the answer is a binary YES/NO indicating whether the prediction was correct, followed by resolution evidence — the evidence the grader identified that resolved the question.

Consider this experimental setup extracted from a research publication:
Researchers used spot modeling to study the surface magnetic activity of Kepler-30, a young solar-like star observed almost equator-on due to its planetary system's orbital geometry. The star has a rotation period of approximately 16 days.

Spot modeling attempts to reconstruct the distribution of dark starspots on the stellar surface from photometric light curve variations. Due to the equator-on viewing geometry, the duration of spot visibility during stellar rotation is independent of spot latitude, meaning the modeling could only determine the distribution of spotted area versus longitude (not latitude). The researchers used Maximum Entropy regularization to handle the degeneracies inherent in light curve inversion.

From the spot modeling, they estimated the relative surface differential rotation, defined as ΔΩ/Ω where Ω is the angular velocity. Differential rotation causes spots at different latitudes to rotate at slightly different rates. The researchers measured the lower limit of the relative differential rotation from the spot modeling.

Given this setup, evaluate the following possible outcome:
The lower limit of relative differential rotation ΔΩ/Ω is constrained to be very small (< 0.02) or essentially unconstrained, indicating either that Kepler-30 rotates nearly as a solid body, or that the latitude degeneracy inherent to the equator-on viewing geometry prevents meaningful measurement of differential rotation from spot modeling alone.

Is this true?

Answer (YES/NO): NO